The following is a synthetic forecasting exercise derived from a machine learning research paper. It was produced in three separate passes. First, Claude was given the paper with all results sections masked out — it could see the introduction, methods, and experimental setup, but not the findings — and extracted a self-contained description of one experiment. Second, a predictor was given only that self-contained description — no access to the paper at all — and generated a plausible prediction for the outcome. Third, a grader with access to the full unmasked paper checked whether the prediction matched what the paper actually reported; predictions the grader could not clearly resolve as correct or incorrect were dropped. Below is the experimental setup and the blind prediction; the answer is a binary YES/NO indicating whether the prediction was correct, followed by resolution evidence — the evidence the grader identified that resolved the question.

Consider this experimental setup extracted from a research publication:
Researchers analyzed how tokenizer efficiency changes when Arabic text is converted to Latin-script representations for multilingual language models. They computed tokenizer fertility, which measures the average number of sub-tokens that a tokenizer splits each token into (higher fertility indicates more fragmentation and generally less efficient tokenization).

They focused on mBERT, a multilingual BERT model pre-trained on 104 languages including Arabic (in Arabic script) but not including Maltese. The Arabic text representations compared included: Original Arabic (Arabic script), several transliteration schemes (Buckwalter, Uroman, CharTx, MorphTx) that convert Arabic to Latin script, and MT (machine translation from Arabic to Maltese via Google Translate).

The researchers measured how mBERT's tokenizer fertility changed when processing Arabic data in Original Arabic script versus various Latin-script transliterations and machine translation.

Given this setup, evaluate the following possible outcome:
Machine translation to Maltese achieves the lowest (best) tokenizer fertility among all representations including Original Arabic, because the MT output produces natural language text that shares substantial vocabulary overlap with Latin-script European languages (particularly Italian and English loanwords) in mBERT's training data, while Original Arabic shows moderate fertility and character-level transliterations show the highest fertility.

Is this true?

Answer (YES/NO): NO